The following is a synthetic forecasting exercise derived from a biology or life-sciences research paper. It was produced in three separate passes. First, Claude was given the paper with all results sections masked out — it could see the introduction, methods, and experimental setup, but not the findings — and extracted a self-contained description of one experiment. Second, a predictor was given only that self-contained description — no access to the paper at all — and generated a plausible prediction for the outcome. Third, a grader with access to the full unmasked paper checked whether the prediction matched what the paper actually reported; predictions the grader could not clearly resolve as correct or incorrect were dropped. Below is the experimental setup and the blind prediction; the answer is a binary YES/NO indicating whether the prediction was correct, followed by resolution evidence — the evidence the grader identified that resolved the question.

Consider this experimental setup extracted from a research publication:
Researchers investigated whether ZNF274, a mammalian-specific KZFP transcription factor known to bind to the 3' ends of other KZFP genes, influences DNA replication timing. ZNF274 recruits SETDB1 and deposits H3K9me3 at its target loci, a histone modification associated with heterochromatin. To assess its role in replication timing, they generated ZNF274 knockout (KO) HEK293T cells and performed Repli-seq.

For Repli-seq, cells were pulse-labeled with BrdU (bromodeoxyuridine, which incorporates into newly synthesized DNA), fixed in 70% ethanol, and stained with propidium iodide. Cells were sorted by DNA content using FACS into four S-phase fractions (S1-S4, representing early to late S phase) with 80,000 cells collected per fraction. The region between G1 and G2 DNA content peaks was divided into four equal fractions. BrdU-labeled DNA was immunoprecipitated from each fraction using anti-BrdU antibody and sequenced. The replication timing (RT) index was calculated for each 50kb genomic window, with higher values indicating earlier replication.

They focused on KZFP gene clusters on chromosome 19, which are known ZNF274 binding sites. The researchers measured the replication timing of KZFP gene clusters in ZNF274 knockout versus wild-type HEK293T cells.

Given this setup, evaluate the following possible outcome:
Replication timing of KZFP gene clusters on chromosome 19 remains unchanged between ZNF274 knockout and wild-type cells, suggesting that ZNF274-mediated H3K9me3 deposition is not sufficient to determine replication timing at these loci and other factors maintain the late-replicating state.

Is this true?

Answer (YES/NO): NO